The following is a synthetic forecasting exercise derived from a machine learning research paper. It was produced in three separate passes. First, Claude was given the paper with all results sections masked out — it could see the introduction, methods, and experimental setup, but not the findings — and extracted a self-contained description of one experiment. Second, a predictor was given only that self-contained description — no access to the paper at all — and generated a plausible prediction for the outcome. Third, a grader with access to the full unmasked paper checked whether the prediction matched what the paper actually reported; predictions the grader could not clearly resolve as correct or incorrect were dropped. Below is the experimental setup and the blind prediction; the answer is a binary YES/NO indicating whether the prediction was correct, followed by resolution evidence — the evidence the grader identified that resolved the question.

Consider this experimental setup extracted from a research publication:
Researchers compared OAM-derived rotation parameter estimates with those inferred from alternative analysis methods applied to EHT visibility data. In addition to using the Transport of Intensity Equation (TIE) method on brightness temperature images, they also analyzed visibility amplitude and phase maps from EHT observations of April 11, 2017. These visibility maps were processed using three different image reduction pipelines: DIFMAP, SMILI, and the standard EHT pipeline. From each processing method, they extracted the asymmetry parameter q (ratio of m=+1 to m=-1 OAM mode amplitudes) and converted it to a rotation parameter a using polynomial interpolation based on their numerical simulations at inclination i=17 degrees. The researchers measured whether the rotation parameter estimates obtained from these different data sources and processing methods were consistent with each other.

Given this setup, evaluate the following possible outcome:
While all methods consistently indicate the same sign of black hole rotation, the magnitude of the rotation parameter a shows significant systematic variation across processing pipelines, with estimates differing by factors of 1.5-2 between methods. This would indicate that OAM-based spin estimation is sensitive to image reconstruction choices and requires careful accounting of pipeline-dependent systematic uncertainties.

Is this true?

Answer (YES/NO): NO